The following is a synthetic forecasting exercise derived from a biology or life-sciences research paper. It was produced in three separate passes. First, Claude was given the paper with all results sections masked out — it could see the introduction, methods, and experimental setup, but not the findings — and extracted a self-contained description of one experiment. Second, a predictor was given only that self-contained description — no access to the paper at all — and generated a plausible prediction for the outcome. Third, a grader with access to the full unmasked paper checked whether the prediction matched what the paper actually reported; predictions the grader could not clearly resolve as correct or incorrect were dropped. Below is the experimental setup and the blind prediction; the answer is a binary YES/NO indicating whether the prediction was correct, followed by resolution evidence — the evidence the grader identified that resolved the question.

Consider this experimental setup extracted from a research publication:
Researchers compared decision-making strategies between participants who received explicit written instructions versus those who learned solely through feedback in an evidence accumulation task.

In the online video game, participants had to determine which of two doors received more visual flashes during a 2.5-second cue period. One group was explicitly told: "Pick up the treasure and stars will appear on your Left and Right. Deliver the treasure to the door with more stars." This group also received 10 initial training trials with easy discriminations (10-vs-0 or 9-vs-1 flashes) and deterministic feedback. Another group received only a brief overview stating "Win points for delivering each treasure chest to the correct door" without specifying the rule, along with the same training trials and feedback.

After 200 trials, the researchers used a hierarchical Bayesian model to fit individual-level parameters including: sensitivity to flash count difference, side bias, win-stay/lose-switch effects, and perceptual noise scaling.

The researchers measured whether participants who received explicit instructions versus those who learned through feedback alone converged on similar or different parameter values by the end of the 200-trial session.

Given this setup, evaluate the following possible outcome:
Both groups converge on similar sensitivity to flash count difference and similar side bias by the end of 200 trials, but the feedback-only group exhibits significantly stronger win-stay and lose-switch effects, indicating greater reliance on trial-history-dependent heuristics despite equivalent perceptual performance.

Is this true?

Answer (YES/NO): NO